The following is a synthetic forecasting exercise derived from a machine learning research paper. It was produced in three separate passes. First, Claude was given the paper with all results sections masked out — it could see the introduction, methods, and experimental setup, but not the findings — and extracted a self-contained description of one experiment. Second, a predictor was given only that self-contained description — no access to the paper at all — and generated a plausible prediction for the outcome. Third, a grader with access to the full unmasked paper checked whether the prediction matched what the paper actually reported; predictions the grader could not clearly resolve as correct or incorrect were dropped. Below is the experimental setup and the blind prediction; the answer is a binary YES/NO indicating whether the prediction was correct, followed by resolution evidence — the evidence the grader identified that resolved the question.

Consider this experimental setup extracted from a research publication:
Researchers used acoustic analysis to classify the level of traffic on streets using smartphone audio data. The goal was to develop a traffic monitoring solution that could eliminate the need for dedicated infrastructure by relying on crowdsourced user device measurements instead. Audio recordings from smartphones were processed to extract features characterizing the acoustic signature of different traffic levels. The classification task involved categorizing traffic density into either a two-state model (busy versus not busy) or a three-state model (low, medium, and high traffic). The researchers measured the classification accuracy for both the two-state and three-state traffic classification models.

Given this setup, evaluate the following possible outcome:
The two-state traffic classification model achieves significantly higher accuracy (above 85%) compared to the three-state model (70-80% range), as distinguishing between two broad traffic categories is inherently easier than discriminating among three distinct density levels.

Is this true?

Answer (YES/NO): YES